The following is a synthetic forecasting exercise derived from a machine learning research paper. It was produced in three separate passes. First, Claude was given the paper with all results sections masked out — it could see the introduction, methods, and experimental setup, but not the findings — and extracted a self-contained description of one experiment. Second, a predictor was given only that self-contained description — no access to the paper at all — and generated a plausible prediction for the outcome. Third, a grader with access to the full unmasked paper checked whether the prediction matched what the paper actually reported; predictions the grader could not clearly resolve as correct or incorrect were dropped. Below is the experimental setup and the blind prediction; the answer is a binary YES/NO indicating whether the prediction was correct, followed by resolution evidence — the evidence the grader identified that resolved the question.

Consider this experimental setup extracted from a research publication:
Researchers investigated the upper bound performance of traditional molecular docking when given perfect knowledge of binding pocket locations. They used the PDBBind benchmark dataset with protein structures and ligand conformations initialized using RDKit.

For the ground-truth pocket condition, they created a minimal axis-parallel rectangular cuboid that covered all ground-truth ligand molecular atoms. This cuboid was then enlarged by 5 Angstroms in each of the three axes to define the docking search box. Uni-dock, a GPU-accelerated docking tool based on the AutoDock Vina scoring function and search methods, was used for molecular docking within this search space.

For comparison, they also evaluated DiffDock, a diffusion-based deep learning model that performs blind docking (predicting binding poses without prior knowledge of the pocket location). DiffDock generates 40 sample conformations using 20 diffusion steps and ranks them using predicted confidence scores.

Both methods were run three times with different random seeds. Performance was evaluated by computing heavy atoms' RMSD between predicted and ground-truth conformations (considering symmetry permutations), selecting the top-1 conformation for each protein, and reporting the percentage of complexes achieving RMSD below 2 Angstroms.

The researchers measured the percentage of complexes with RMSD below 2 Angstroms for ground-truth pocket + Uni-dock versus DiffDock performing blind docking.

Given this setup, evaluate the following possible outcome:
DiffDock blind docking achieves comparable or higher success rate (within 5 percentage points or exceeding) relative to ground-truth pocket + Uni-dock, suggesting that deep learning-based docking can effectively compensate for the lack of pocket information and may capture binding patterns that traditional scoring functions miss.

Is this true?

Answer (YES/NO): NO